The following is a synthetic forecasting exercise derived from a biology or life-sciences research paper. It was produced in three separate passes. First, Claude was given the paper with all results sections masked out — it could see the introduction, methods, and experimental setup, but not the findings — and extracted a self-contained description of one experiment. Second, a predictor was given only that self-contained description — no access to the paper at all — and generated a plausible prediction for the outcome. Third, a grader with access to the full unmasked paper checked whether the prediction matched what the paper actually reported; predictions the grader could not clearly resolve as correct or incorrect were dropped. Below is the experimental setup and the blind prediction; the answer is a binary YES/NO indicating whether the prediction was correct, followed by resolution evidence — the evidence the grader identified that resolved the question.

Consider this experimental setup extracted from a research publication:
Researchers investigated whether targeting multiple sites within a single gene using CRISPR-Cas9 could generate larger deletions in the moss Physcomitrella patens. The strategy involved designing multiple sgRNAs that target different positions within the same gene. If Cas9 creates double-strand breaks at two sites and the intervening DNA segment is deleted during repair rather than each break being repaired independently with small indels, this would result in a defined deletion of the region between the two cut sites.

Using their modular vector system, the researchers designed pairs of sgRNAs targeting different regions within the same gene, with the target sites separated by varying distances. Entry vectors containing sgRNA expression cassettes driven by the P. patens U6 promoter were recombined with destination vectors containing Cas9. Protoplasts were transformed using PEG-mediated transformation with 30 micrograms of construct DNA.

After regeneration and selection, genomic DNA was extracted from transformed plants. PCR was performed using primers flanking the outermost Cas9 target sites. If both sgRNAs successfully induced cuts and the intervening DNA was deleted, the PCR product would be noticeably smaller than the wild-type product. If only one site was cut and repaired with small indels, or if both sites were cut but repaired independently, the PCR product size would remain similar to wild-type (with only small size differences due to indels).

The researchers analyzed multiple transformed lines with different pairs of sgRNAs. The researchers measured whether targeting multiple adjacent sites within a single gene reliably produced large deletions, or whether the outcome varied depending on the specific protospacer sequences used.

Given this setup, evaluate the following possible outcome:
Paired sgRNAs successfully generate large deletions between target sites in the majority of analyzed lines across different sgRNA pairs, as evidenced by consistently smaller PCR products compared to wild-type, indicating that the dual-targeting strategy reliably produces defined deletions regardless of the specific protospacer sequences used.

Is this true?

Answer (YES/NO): NO